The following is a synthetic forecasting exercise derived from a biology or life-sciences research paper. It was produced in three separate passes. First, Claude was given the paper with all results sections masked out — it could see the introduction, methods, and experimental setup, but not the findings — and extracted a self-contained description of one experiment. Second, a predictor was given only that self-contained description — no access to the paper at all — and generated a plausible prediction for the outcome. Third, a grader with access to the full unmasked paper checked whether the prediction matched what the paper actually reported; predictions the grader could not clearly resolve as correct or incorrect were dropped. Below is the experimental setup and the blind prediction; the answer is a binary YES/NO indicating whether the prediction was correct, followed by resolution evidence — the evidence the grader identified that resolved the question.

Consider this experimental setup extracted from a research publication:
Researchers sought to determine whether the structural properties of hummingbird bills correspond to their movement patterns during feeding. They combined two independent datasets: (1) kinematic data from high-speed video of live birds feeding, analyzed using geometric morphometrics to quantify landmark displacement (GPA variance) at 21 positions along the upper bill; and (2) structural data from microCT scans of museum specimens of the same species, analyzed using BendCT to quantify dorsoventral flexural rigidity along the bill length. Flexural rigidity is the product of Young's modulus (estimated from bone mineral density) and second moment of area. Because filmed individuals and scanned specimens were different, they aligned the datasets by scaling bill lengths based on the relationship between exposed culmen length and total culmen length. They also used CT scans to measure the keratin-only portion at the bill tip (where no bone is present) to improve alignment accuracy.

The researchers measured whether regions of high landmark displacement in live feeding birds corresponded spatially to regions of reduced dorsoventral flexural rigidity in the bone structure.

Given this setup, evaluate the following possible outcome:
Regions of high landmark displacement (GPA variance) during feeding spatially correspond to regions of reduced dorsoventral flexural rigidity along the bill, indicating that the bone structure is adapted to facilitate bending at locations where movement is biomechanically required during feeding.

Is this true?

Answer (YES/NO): YES